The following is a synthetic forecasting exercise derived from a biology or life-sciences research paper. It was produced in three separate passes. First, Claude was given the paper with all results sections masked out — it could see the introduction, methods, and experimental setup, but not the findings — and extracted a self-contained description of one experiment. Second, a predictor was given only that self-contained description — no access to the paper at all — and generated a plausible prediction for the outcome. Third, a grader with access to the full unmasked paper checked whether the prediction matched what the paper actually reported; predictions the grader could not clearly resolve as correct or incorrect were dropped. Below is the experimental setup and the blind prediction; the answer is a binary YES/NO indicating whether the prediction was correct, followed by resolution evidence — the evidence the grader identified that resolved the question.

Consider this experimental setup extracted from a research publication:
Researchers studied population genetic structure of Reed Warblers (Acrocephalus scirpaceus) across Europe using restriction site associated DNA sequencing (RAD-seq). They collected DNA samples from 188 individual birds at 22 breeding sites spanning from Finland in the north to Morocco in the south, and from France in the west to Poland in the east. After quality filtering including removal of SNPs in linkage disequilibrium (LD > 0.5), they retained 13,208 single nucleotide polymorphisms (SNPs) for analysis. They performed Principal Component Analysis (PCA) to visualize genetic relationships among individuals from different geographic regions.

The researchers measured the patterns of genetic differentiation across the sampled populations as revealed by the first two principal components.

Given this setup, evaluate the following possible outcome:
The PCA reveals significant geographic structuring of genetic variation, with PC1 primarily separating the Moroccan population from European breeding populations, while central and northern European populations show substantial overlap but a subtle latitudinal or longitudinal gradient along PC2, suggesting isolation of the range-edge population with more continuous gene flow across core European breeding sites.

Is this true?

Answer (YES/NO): NO